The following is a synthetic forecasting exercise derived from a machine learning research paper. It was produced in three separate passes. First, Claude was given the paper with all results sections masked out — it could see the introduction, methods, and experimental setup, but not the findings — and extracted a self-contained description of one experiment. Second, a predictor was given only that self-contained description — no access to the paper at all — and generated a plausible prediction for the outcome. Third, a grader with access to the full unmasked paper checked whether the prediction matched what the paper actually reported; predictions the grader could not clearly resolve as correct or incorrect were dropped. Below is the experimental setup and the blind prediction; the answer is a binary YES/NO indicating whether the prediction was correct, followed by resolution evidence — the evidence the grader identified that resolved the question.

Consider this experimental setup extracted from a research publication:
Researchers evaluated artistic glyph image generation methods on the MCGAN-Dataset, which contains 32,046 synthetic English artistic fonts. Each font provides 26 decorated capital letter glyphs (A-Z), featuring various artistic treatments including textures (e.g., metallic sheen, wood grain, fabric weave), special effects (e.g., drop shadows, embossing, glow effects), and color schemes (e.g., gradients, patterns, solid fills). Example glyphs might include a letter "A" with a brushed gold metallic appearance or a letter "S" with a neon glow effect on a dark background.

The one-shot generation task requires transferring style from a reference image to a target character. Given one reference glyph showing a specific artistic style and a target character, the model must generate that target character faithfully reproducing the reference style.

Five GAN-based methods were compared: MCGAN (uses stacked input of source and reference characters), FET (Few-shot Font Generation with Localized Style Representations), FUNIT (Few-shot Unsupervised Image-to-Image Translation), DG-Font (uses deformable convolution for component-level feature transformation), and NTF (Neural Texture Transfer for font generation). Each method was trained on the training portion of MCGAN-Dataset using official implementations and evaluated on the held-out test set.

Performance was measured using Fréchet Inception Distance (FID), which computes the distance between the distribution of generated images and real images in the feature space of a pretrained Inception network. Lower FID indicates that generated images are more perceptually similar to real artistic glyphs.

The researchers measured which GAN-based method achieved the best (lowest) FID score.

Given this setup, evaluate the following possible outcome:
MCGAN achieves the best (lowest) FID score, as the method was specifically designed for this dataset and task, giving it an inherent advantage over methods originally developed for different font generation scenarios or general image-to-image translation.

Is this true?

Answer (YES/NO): NO